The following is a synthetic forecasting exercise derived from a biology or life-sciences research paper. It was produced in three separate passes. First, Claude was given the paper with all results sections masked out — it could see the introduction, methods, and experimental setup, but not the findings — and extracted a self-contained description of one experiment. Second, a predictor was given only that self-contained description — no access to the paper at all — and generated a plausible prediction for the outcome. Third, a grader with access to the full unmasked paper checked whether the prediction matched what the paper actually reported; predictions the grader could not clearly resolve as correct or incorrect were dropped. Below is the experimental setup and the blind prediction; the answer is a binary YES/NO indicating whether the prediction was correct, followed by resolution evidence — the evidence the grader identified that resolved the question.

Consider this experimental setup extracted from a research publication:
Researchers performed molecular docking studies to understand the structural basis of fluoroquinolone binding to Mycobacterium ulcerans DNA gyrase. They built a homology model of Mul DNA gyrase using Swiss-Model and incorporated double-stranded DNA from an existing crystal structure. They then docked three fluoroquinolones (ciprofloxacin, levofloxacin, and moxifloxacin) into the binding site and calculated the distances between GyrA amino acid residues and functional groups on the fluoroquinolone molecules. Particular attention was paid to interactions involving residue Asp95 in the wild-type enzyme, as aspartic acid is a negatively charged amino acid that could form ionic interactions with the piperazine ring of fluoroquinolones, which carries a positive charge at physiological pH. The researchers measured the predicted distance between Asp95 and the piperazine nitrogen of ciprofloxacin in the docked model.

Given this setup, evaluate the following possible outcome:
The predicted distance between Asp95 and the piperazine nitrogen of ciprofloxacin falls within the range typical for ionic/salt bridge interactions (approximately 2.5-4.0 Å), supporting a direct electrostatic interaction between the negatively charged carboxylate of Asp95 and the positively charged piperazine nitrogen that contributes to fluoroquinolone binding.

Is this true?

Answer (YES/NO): NO